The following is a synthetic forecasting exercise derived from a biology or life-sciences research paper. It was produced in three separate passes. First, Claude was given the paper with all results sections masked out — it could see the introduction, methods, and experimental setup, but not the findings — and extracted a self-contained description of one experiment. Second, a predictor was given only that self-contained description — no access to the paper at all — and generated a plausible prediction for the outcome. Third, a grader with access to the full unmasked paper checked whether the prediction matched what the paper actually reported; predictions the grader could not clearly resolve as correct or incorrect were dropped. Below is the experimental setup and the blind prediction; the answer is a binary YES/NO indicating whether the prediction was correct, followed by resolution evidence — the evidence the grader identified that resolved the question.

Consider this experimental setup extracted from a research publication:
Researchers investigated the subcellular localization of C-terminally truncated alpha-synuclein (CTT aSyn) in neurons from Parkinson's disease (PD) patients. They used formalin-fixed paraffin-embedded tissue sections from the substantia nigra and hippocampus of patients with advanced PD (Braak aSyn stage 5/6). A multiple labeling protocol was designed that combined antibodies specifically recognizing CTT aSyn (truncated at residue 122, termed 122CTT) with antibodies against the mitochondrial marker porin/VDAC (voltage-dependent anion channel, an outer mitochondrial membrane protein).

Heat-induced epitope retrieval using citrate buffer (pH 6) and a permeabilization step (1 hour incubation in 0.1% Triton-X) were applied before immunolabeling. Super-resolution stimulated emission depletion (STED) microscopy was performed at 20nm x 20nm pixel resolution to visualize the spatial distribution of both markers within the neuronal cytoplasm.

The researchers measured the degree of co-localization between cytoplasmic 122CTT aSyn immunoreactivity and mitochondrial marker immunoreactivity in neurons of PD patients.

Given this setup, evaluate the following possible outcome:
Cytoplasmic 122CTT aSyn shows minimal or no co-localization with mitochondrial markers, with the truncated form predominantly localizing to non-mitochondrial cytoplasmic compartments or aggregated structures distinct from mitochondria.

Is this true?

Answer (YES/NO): NO